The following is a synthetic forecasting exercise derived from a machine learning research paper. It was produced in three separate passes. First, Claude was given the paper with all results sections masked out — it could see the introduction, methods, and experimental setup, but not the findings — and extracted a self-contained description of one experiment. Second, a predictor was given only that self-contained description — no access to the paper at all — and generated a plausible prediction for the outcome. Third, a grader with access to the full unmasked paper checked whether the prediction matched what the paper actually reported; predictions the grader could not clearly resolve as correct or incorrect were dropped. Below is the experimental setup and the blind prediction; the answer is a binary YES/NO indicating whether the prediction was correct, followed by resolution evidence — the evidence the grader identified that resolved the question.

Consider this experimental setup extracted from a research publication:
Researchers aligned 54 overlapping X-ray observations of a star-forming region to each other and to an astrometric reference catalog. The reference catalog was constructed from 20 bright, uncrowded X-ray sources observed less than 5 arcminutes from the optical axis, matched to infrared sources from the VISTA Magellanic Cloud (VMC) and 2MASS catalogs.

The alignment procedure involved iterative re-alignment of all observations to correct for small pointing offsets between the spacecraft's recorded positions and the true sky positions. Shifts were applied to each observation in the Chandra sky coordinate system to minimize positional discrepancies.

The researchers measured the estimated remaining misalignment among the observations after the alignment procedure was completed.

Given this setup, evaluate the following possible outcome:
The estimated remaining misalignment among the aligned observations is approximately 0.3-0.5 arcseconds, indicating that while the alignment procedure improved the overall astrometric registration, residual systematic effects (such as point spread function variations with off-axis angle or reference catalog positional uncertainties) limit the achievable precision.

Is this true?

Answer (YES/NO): NO